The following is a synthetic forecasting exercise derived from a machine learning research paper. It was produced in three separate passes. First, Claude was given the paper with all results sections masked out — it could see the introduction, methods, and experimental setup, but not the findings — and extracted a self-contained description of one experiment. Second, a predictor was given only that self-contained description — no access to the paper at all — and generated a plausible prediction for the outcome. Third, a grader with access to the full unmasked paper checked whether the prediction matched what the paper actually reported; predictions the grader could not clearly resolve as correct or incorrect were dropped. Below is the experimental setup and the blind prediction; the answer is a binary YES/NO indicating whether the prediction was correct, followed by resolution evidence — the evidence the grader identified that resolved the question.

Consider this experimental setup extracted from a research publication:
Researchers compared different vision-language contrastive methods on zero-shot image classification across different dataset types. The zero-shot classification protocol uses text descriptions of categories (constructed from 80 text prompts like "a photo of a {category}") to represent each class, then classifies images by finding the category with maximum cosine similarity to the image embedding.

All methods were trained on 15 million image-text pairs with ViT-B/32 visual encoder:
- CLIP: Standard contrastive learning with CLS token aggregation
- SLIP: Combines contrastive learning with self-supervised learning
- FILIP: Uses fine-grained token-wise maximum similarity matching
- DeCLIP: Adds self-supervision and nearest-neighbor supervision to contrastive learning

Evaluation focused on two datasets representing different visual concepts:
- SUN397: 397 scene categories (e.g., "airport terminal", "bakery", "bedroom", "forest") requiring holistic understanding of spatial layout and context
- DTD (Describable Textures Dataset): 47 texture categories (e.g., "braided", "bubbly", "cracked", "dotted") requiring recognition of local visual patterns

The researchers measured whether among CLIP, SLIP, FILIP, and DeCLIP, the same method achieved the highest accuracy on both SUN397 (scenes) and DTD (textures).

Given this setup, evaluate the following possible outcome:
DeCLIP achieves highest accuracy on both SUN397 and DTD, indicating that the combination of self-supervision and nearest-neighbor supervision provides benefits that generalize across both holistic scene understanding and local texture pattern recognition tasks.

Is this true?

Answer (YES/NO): NO